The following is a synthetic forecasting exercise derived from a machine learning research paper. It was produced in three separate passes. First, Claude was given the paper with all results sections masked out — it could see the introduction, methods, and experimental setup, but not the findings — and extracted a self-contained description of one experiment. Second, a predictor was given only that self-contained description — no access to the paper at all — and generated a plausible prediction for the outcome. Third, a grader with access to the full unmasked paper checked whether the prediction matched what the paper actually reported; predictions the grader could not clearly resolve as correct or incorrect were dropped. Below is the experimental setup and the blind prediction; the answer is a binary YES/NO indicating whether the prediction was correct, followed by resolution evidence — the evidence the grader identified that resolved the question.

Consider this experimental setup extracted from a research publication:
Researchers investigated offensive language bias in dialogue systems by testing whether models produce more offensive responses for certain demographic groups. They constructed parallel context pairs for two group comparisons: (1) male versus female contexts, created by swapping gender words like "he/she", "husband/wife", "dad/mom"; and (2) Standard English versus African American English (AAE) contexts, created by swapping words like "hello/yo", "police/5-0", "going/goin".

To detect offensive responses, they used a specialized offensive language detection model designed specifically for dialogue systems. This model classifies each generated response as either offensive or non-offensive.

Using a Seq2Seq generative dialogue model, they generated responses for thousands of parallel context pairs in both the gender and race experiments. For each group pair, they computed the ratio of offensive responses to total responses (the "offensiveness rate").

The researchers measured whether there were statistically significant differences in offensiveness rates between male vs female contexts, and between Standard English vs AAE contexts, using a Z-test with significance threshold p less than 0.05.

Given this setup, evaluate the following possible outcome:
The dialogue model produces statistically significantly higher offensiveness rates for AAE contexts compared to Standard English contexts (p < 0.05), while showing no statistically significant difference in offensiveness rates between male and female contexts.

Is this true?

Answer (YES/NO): NO